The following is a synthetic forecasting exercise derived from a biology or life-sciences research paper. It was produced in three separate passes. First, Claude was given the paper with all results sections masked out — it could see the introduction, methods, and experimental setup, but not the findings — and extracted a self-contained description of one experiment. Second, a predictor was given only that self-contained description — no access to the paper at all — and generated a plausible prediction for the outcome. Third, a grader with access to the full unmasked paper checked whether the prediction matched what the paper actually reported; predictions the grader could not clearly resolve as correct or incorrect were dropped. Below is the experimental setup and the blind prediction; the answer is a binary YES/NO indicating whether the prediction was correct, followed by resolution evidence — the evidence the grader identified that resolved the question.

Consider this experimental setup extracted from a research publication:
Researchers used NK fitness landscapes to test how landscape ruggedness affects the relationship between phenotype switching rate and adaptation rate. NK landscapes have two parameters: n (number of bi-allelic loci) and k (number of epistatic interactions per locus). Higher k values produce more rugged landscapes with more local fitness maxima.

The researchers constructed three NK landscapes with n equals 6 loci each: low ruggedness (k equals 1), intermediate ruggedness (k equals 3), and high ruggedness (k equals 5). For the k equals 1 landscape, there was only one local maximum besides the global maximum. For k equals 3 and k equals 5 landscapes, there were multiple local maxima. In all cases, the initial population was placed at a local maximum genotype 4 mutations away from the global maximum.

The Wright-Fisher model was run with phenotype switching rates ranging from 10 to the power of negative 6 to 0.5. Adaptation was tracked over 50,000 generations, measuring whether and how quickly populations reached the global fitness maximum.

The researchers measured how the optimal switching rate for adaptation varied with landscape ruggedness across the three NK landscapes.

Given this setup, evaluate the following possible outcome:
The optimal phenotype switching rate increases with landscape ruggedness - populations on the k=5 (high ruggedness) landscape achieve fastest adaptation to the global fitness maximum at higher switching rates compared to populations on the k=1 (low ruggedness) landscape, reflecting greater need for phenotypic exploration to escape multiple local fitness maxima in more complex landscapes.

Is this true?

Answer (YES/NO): NO